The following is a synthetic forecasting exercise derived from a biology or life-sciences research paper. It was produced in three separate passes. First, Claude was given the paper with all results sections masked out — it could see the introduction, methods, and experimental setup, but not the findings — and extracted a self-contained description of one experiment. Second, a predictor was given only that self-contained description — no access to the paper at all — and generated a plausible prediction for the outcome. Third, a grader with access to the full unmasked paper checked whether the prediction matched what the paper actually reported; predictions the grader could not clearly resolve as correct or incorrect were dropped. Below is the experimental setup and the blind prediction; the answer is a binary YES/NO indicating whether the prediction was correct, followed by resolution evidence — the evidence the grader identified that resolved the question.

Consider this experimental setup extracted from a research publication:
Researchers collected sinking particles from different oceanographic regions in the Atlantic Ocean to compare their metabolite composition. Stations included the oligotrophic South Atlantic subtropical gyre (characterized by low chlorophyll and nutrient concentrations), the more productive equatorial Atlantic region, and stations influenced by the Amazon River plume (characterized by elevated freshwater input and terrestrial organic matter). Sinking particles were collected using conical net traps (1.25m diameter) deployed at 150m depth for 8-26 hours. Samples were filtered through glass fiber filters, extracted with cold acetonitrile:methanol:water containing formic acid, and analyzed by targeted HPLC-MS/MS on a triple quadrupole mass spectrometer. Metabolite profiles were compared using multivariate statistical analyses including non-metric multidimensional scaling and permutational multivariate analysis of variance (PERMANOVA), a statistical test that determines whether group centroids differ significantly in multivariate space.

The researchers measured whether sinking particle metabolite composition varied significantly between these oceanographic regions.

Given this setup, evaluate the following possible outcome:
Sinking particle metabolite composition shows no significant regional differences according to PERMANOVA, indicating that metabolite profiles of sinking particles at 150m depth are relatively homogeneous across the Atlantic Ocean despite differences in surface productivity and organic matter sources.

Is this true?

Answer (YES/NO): NO